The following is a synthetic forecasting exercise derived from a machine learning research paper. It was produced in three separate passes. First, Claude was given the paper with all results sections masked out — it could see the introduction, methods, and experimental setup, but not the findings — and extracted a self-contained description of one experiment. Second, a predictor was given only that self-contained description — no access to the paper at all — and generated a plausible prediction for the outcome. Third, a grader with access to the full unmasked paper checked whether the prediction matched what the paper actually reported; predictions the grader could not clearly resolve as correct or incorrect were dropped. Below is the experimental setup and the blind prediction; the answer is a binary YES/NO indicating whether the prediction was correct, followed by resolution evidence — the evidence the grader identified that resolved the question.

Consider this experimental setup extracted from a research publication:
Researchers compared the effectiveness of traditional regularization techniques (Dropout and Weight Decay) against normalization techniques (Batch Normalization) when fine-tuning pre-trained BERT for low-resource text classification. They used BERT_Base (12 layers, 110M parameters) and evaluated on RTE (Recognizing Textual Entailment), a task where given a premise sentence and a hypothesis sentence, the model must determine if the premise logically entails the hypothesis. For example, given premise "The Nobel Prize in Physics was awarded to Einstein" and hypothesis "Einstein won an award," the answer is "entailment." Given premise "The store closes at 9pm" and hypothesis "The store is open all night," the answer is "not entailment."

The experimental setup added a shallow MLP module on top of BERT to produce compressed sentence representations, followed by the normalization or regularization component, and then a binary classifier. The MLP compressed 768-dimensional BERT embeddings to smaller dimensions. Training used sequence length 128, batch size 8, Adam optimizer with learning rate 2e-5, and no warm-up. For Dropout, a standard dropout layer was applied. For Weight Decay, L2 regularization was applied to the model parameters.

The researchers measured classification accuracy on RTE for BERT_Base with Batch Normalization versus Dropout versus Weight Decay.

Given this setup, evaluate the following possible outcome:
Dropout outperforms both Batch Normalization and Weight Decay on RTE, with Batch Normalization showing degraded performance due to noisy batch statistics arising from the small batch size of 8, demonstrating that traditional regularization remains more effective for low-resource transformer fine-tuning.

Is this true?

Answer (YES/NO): NO